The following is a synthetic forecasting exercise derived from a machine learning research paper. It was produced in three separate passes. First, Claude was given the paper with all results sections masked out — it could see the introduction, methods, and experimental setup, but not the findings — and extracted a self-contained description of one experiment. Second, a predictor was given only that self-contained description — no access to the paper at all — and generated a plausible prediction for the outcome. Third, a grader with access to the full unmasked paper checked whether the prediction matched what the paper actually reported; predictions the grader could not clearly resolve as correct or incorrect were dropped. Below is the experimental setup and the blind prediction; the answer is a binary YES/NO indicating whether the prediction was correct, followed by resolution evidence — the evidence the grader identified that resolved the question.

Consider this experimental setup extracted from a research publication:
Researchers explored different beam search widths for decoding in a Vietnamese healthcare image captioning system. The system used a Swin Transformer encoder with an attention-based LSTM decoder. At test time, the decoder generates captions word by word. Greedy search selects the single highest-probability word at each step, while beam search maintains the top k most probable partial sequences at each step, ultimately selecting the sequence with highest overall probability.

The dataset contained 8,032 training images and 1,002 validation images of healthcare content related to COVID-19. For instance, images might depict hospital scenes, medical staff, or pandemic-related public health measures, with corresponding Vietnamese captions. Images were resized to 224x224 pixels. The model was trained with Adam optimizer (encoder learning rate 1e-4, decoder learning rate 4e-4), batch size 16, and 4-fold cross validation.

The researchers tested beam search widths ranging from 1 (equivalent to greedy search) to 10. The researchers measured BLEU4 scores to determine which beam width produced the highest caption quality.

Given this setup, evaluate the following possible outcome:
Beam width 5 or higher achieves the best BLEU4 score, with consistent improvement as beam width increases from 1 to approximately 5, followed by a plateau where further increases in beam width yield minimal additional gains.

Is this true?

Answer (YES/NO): NO